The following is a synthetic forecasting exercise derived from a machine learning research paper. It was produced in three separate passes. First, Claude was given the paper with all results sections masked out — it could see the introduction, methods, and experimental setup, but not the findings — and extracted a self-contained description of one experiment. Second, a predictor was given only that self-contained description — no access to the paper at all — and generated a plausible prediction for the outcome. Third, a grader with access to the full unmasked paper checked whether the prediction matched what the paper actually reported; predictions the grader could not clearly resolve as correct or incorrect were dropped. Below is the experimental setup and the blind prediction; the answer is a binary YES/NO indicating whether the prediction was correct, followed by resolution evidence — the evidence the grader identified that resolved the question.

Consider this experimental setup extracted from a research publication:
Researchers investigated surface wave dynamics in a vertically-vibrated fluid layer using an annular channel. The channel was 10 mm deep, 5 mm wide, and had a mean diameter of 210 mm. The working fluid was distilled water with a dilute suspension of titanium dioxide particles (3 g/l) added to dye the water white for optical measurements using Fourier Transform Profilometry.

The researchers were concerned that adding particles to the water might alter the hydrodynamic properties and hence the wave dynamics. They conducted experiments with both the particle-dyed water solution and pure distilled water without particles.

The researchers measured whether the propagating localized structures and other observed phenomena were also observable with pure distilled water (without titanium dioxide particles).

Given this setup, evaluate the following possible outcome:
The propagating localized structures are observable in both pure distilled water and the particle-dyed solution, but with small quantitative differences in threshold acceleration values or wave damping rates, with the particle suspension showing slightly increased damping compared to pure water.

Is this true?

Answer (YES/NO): NO